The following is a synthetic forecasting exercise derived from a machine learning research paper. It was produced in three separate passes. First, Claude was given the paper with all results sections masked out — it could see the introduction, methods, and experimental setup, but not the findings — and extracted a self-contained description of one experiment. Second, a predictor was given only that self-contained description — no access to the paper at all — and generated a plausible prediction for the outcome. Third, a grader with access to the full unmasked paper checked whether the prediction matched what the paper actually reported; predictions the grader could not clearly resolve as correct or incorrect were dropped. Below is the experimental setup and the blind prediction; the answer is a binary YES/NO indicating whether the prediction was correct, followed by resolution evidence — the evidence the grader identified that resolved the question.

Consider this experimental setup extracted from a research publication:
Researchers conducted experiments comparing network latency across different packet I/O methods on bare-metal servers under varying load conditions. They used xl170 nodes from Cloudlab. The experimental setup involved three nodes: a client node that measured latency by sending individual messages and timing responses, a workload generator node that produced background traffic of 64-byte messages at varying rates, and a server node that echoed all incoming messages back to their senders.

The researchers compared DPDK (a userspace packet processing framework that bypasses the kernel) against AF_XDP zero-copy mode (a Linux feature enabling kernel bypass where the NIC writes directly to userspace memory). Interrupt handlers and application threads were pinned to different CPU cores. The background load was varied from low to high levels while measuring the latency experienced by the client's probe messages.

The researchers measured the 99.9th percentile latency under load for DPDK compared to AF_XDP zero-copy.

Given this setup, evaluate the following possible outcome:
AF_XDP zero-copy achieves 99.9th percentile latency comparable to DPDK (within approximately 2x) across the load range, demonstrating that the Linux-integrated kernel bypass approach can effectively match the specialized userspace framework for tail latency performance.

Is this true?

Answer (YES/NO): NO